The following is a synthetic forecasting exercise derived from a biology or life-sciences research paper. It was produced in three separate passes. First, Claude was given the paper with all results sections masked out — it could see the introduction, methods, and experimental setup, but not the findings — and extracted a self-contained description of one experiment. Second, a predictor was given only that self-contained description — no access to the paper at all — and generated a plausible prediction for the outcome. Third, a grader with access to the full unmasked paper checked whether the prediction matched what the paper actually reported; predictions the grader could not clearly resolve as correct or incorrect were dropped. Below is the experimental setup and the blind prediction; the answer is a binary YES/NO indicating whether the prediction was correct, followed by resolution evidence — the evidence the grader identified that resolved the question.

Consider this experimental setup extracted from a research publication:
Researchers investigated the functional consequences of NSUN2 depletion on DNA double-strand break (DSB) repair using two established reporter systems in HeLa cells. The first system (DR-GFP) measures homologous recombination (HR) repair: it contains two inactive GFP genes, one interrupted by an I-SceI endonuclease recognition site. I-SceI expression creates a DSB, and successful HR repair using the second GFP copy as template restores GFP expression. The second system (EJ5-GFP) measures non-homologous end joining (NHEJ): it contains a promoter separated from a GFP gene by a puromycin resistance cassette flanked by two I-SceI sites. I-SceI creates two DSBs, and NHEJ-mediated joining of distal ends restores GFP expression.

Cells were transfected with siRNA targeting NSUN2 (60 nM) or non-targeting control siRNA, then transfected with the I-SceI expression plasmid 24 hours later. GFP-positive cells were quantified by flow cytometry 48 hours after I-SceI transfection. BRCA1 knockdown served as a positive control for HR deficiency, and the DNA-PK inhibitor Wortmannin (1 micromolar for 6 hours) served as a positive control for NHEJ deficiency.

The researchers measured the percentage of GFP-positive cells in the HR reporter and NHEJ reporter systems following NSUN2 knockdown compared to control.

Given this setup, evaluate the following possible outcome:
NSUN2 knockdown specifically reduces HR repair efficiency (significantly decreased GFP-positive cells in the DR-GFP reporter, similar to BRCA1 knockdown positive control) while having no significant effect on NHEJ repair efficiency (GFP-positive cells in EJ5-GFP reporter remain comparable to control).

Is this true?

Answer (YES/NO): YES